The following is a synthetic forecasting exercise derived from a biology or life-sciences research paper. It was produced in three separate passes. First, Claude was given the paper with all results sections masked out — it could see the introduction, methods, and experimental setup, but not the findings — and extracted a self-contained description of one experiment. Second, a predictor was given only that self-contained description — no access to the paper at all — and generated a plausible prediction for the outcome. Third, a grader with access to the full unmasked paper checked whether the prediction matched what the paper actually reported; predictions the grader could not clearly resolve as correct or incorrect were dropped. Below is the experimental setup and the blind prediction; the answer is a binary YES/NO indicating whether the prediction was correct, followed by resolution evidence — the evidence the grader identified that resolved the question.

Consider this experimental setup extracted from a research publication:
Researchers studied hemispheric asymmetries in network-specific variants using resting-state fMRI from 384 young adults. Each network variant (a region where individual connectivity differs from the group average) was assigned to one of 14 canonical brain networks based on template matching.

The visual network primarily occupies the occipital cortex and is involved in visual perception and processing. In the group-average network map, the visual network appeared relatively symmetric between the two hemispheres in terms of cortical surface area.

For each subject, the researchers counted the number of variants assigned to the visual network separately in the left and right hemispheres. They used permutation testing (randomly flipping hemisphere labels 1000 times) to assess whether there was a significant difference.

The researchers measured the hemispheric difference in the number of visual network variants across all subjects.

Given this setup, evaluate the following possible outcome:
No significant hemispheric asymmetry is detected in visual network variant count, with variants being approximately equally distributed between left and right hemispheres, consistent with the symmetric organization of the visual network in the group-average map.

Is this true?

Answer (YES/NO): NO